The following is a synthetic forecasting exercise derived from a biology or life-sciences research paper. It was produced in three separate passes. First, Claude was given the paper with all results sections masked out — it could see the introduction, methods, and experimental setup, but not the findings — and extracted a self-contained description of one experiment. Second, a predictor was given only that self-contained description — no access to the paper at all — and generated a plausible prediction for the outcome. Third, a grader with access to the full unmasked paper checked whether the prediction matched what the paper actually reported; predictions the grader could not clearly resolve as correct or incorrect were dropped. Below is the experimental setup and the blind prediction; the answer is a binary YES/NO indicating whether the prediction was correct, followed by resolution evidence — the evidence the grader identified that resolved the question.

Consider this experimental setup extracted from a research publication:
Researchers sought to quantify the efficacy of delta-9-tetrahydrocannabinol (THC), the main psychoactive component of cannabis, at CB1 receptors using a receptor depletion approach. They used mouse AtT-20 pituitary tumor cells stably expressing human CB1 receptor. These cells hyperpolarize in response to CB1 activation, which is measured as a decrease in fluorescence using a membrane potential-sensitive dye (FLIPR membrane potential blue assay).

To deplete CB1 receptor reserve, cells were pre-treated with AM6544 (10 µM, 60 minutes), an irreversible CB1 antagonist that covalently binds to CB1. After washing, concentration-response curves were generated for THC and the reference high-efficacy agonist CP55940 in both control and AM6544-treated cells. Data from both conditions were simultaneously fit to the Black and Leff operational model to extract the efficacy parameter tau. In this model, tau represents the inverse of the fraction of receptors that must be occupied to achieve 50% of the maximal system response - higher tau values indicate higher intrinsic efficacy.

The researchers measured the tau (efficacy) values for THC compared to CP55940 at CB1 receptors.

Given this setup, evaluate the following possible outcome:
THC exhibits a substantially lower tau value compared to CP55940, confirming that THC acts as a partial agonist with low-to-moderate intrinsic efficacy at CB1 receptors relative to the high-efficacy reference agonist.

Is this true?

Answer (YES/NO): YES